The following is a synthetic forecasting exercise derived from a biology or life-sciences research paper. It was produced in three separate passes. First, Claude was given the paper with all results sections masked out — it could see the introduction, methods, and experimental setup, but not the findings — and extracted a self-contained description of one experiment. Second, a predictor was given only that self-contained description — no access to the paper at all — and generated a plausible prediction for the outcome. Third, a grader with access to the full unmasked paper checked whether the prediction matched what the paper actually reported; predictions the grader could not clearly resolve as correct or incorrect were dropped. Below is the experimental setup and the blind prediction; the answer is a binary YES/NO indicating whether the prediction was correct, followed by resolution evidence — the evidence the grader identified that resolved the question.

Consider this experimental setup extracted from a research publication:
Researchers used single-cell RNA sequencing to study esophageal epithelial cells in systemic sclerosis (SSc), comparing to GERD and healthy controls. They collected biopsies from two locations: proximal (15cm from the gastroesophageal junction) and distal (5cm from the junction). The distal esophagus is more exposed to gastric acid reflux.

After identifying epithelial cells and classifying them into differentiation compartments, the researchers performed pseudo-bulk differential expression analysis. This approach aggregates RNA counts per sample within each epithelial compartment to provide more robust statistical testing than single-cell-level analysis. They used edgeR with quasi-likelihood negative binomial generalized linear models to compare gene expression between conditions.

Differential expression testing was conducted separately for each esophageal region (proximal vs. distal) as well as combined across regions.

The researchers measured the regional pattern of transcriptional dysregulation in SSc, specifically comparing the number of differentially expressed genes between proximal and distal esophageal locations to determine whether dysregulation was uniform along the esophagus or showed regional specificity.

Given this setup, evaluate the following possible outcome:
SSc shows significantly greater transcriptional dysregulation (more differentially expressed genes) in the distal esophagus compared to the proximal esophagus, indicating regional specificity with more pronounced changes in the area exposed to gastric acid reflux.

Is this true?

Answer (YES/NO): NO